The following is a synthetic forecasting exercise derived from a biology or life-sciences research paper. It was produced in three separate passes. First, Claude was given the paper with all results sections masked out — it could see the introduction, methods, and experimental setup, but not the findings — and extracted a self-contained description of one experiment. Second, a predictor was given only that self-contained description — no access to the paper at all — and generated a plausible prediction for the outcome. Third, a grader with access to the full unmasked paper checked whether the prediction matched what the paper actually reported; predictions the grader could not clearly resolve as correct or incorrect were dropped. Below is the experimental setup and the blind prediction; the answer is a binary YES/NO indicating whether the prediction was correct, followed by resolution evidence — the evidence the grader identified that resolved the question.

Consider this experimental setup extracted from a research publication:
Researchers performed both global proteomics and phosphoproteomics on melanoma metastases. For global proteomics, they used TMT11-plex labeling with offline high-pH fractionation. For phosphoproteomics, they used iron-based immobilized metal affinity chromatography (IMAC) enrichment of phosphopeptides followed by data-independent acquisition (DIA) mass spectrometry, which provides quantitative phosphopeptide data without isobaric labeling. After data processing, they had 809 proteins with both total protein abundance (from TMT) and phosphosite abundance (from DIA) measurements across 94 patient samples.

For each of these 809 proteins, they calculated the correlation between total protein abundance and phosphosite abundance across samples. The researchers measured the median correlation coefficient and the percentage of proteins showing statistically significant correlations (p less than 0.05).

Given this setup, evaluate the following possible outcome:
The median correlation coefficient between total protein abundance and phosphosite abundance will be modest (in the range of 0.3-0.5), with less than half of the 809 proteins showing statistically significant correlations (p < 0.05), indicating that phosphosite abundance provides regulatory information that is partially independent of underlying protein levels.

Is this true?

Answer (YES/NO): NO